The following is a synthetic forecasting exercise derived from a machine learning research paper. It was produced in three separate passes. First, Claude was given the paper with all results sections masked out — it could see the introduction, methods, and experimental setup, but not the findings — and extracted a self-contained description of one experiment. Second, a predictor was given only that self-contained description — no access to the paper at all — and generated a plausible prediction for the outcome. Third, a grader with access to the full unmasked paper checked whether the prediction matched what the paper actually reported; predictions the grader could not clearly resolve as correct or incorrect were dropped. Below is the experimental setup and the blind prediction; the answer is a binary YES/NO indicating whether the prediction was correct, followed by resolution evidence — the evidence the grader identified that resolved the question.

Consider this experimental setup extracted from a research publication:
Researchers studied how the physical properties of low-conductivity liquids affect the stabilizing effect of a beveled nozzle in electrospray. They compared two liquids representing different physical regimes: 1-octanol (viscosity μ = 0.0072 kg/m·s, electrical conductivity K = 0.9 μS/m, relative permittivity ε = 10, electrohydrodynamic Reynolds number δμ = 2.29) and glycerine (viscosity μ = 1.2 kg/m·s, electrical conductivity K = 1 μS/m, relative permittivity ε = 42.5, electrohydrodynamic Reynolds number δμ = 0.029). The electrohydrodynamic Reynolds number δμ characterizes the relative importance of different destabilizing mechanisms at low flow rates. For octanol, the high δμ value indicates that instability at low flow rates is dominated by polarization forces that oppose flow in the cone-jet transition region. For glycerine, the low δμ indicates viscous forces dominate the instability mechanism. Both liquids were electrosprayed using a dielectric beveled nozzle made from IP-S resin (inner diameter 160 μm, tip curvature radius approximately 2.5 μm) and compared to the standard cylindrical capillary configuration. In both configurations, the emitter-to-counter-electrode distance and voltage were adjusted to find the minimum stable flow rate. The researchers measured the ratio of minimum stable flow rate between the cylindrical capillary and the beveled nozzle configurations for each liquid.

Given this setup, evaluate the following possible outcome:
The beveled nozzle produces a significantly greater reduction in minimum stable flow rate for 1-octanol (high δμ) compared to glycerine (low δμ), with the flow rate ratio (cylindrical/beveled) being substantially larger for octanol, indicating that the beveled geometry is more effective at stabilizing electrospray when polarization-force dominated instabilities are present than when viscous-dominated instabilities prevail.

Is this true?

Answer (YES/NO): NO